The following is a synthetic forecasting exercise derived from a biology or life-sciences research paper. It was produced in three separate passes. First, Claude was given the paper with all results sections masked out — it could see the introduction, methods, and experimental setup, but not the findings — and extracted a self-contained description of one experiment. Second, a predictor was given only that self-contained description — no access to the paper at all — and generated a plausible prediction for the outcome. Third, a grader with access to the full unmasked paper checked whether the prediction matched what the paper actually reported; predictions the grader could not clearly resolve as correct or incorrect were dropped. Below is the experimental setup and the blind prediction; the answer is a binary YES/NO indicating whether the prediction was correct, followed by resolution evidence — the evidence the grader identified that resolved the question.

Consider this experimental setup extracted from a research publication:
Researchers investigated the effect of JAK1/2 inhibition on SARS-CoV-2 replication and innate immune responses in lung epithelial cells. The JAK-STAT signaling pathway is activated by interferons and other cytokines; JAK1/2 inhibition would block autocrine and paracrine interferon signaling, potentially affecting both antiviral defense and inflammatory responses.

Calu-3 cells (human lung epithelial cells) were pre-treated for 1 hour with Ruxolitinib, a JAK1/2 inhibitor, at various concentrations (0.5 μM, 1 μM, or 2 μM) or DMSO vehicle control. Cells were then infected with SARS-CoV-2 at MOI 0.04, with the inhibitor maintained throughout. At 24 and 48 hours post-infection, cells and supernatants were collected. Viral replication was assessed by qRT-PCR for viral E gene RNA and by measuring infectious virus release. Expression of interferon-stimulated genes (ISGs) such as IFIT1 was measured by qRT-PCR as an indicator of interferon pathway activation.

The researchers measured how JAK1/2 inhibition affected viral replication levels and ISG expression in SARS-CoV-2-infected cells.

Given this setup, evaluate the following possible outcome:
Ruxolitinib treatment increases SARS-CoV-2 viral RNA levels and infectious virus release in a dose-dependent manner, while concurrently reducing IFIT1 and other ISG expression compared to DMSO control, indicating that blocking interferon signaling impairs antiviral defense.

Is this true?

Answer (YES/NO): NO